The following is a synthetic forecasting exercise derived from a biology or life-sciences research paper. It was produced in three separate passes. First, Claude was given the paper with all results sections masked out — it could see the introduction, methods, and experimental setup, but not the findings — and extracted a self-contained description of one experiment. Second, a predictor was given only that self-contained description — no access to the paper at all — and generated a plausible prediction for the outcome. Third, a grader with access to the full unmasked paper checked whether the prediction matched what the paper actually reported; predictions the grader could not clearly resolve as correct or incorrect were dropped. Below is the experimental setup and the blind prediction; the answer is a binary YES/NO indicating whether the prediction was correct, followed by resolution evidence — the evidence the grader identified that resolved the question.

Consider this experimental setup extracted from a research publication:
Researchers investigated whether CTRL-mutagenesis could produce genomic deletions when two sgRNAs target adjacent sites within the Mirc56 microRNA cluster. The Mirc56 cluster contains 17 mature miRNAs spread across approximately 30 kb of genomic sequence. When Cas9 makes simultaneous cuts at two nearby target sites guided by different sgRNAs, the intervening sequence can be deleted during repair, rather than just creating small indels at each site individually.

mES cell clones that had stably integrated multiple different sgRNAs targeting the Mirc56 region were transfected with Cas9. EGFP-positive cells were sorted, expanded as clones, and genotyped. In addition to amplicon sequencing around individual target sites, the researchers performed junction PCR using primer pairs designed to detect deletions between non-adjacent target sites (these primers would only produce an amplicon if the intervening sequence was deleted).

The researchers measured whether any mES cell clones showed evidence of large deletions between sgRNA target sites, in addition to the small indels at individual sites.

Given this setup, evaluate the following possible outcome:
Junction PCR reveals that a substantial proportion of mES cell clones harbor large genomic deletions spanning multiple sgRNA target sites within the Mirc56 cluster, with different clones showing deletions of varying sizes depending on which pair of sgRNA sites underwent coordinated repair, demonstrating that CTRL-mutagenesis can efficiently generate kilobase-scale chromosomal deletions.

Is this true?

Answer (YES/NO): YES